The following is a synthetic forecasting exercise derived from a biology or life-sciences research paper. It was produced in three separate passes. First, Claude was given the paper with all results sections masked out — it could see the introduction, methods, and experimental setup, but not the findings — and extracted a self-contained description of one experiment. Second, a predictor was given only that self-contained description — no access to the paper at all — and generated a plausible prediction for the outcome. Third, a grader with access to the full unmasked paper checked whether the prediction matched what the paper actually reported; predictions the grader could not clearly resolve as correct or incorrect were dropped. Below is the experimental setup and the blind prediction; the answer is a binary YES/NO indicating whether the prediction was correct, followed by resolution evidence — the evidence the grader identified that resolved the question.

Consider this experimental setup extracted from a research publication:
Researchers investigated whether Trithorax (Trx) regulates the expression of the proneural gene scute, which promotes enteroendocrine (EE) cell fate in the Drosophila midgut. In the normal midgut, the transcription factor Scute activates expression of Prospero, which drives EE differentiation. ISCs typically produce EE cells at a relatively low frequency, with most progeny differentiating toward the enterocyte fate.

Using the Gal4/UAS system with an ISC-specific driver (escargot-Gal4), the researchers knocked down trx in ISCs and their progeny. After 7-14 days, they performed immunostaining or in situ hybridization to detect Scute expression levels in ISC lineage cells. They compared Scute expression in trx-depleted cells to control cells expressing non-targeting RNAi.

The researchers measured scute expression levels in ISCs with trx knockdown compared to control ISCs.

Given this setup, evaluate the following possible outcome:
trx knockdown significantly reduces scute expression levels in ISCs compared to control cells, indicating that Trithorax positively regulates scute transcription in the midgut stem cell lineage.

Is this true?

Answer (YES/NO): NO